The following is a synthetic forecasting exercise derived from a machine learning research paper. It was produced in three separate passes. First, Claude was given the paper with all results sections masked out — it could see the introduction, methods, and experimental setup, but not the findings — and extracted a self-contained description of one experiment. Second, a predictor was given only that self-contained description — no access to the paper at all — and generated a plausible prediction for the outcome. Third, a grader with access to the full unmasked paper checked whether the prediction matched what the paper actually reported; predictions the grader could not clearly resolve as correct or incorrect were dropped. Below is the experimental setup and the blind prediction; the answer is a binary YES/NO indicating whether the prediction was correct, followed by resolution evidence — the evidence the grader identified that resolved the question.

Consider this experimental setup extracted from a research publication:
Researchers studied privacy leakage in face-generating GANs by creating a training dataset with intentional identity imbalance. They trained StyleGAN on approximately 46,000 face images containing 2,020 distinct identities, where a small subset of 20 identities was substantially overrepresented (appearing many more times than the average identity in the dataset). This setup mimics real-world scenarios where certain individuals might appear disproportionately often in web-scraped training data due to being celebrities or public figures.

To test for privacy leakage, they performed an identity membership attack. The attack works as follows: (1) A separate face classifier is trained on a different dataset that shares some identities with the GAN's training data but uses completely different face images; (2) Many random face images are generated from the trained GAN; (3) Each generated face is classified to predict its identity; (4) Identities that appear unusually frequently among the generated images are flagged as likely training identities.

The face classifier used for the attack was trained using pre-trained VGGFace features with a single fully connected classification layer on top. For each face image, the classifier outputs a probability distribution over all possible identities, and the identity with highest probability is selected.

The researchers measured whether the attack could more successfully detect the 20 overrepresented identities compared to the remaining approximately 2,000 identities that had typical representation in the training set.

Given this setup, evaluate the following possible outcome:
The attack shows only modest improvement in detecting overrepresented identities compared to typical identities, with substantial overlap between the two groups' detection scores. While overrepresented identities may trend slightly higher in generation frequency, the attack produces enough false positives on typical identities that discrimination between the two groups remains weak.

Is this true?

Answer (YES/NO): NO